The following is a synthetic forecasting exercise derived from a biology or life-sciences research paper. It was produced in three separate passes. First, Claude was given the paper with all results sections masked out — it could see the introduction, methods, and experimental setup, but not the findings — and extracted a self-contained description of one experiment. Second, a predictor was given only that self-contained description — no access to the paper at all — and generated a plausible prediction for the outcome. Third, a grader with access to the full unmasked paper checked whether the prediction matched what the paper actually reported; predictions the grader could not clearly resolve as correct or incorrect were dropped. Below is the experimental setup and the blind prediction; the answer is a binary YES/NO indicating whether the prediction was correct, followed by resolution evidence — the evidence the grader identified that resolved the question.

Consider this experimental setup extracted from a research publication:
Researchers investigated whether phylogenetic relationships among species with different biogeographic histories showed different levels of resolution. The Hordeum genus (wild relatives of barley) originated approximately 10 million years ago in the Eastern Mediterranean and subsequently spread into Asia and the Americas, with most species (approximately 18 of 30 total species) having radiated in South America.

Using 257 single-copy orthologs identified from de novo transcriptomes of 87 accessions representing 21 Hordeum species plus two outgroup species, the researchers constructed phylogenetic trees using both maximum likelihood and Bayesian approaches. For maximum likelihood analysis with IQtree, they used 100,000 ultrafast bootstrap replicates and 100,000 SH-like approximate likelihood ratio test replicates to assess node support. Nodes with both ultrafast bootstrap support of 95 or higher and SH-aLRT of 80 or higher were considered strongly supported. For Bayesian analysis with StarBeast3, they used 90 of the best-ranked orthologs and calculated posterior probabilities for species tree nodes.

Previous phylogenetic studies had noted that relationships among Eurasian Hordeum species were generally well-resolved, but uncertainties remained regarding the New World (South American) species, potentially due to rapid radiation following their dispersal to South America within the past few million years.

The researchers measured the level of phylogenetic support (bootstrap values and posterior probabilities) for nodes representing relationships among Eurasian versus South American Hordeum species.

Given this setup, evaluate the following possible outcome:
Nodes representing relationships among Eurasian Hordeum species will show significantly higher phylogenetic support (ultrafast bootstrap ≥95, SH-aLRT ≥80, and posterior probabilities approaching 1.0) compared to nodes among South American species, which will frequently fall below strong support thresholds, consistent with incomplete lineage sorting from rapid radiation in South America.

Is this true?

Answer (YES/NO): NO